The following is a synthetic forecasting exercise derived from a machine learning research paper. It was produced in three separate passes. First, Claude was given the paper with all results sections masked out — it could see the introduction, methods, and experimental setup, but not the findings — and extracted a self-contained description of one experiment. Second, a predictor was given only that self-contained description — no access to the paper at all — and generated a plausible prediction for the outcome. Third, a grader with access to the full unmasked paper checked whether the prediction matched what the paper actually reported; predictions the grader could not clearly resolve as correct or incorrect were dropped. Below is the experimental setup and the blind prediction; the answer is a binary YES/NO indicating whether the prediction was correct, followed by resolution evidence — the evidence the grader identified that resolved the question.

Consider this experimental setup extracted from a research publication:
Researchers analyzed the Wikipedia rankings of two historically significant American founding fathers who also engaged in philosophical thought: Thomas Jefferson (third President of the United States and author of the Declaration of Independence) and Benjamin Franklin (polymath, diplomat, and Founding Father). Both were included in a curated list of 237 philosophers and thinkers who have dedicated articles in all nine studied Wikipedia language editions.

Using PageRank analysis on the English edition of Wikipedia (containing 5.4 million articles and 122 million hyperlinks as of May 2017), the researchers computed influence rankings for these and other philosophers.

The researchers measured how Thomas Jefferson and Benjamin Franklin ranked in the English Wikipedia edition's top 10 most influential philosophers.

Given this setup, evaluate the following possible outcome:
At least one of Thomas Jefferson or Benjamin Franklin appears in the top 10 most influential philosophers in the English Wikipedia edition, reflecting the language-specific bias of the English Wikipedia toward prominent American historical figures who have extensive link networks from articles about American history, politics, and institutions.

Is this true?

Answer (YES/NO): YES